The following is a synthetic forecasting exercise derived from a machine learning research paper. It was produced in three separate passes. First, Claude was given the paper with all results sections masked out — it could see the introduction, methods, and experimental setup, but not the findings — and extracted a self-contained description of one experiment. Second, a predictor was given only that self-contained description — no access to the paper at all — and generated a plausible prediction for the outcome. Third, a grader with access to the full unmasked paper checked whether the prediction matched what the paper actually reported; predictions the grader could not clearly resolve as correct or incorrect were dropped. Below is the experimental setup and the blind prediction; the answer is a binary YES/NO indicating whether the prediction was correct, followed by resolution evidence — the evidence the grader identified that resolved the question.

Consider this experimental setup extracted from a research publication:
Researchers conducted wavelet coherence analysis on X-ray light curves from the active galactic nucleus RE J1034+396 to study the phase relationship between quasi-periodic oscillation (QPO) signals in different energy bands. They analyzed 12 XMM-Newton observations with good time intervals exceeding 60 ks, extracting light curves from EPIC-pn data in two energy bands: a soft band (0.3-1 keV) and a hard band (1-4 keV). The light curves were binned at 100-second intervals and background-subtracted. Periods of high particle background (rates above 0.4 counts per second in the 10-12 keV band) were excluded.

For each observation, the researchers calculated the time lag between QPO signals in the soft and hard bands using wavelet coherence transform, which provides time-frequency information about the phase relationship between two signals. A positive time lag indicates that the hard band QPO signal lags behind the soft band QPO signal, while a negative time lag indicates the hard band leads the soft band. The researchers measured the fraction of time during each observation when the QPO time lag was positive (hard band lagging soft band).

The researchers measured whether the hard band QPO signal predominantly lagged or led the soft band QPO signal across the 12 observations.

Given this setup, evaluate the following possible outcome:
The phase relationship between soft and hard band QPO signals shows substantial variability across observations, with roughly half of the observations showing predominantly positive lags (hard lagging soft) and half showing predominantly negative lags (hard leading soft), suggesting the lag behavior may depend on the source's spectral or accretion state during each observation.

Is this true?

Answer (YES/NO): NO